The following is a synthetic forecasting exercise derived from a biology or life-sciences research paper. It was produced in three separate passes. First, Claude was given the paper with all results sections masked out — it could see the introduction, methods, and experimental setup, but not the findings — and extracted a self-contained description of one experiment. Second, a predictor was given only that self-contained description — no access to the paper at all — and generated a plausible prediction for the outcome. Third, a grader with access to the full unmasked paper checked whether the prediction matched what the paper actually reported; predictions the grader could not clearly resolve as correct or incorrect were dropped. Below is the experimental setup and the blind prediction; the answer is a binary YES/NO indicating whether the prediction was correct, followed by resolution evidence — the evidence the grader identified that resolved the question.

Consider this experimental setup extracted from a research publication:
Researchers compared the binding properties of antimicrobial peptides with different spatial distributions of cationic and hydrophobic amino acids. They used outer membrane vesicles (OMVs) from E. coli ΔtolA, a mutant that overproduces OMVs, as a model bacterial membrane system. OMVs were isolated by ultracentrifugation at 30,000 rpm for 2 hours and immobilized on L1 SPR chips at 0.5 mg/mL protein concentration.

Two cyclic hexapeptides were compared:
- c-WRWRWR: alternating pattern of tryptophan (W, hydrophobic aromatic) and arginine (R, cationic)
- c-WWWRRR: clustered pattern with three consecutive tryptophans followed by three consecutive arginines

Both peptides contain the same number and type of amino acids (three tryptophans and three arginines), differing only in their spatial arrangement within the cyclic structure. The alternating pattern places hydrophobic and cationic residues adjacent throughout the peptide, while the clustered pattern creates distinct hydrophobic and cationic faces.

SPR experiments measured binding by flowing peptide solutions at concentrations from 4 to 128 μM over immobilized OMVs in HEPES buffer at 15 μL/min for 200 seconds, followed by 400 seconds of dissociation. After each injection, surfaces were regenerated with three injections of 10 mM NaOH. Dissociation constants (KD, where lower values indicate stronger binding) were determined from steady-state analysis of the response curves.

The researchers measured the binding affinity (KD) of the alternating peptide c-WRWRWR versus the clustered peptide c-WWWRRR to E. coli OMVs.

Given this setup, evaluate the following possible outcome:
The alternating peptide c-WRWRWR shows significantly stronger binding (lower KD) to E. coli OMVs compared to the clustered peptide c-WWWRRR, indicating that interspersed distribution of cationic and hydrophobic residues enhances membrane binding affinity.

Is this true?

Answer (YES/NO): NO